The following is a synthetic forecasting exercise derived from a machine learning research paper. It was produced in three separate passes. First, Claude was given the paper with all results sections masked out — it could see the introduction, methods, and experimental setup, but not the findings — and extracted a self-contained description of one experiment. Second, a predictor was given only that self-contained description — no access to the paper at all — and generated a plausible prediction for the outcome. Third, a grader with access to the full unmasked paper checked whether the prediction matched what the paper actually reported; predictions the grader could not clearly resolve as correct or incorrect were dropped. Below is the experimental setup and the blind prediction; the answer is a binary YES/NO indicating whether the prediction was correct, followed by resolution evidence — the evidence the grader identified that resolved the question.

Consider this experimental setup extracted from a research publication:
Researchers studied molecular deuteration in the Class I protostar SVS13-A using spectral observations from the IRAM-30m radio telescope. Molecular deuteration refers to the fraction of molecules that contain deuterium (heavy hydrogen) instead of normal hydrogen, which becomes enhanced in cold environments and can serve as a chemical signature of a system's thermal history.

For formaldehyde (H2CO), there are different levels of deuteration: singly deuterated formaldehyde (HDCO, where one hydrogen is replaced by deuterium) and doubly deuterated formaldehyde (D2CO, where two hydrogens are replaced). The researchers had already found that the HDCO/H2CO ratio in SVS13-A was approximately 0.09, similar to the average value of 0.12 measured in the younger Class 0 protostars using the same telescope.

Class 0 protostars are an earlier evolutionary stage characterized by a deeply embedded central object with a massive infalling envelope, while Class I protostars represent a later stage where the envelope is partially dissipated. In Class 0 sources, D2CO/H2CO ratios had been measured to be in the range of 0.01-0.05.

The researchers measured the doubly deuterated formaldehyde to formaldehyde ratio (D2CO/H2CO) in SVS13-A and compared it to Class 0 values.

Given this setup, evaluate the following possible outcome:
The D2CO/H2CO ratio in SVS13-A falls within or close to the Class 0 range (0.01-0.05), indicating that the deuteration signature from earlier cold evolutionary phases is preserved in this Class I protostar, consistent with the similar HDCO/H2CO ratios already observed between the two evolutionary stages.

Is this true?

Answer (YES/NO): NO